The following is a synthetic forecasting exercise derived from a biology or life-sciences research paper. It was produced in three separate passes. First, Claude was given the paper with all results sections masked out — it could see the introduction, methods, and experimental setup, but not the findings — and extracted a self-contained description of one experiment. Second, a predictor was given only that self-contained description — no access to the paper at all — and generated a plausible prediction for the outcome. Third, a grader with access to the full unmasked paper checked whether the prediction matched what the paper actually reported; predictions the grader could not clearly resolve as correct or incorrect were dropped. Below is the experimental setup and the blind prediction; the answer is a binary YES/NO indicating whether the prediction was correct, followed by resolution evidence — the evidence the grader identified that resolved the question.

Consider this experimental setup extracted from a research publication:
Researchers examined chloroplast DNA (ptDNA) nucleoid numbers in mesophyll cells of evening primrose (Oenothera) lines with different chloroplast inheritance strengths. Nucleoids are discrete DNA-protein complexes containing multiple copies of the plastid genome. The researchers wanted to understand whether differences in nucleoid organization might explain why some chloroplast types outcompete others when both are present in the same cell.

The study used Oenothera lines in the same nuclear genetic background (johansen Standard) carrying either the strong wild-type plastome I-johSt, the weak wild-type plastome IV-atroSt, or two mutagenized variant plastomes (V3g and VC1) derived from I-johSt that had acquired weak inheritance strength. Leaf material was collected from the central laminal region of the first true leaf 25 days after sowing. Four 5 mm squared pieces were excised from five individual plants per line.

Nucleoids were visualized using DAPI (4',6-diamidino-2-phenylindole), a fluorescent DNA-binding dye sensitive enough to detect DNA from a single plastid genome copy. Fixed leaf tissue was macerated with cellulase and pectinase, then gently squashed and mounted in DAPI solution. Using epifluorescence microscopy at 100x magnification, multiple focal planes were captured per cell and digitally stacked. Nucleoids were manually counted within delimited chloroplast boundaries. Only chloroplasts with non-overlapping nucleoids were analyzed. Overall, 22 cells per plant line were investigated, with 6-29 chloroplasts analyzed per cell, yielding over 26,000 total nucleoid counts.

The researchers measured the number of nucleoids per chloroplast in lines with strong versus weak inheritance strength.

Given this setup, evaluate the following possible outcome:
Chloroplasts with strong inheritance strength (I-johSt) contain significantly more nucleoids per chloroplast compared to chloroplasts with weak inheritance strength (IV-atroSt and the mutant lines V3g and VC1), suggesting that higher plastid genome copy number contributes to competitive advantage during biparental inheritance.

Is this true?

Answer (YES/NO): NO